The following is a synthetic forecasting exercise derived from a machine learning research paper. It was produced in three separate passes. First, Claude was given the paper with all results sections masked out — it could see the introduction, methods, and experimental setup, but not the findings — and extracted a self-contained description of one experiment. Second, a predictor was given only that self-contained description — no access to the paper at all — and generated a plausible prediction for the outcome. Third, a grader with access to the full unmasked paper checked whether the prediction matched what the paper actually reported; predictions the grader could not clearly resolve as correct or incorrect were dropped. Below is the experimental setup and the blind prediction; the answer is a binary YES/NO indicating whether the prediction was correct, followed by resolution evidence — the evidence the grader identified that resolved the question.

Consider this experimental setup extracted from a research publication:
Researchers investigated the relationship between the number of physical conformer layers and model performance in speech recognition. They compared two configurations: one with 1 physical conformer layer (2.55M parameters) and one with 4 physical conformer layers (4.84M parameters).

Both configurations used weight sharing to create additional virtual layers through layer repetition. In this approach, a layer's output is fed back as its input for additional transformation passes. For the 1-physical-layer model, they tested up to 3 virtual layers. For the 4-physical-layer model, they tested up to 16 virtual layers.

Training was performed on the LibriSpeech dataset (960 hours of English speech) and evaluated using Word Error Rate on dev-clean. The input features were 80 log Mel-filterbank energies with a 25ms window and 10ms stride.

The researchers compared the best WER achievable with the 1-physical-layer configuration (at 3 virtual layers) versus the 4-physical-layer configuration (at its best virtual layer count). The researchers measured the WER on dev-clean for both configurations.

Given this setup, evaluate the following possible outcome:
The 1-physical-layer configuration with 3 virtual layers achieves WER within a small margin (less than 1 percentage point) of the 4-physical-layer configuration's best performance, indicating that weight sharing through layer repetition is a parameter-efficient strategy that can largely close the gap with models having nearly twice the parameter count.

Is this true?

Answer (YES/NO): NO